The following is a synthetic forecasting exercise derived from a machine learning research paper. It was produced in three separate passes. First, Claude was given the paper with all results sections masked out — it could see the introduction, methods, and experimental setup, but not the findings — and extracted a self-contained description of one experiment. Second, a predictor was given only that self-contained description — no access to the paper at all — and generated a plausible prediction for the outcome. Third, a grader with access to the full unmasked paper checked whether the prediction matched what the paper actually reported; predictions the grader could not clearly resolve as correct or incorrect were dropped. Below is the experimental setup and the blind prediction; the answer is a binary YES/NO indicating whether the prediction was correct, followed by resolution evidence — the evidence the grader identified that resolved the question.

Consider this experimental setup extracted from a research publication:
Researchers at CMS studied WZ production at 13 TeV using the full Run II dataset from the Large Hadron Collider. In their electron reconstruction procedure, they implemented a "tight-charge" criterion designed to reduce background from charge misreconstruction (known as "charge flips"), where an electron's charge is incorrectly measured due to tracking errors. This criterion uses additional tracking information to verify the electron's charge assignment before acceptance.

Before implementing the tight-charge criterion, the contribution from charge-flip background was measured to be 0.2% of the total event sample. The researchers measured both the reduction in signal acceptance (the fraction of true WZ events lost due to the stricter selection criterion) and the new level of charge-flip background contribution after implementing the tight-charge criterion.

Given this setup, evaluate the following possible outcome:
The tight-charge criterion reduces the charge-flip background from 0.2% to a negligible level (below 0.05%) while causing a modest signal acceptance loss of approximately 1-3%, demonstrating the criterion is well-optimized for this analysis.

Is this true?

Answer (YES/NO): NO